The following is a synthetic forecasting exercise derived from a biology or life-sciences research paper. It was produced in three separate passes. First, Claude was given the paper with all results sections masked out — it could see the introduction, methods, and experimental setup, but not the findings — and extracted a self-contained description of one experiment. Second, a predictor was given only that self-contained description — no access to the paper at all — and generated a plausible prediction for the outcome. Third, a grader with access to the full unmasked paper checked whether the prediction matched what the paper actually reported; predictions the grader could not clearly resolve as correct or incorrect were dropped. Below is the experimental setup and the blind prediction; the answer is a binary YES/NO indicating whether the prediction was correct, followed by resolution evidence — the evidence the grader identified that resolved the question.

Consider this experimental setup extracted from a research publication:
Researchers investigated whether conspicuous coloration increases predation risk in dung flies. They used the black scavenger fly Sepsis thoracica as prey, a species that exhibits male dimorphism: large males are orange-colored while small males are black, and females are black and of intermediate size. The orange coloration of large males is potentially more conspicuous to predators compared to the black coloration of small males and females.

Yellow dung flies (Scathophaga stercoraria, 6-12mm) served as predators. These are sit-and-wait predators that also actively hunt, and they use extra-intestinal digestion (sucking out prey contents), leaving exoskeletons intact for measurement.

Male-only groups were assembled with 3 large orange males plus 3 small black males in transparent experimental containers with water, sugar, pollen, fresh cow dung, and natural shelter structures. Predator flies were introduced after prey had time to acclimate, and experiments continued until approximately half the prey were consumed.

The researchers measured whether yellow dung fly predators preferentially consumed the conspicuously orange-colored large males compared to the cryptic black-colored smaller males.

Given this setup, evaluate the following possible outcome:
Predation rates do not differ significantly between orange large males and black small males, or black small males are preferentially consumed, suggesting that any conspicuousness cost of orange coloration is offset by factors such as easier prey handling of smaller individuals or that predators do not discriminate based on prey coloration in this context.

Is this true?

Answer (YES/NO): YES